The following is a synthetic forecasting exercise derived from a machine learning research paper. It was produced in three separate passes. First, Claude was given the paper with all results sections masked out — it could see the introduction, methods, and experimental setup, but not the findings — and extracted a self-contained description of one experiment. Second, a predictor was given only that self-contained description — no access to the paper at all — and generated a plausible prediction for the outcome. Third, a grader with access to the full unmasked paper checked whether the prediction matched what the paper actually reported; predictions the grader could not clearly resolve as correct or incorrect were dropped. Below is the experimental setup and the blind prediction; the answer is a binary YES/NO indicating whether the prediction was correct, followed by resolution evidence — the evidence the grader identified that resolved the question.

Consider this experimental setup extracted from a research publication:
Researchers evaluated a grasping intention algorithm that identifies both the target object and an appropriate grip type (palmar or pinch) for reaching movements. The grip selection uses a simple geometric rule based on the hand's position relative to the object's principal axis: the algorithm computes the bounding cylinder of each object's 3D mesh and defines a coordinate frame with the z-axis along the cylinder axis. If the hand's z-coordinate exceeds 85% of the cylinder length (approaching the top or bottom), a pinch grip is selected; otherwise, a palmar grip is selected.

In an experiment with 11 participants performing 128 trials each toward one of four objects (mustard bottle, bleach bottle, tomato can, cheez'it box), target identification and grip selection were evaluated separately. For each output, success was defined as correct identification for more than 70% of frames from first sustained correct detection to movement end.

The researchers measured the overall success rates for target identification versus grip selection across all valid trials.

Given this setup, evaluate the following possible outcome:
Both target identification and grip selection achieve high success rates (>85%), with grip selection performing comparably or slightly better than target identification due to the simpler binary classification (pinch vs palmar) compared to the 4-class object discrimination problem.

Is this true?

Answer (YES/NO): YES